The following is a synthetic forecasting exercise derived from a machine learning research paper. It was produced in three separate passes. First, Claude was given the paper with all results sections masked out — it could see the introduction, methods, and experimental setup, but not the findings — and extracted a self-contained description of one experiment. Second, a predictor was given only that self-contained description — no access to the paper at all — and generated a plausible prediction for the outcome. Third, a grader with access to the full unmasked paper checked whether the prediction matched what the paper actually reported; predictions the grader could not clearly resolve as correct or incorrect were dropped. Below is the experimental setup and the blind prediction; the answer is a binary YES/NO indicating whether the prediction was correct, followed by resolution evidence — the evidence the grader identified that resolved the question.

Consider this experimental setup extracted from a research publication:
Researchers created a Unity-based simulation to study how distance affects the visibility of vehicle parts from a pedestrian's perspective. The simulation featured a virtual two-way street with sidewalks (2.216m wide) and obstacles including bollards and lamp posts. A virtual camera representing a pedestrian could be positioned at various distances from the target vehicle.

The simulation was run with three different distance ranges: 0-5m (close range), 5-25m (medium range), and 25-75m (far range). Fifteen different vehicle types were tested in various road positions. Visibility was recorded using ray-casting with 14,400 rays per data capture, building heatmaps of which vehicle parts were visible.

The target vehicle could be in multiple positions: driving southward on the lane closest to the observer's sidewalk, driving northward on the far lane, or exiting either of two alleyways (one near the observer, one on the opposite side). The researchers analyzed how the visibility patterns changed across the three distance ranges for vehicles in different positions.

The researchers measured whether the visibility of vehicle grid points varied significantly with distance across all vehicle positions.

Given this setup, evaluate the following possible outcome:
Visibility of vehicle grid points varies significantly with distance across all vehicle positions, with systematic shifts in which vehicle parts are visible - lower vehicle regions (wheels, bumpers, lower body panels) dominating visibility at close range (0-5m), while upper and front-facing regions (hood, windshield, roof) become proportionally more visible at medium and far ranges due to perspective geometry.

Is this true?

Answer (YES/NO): NO